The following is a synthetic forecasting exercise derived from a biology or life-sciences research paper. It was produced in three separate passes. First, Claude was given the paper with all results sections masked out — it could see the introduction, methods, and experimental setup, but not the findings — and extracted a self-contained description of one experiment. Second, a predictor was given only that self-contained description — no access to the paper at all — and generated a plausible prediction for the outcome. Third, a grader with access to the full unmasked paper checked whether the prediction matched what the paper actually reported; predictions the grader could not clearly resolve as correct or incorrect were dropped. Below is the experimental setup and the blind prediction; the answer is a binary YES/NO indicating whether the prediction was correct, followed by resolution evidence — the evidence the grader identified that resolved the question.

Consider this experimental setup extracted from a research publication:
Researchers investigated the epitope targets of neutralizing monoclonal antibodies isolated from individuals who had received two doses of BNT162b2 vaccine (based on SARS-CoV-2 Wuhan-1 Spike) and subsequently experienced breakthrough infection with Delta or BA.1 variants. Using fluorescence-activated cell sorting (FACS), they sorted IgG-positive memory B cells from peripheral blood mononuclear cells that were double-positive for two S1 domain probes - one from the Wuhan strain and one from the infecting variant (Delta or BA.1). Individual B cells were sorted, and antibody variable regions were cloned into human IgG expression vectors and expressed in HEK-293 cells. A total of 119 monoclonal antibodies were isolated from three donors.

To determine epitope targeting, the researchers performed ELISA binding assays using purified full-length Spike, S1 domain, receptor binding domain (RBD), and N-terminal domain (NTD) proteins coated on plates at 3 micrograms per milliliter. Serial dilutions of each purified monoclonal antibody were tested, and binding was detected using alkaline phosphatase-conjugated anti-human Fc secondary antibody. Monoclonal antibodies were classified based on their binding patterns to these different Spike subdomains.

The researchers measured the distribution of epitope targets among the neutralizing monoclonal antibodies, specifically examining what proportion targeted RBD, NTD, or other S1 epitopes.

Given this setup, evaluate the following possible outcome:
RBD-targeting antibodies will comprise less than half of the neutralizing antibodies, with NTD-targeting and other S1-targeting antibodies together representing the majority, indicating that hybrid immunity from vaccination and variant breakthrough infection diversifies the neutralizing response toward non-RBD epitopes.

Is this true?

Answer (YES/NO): NO